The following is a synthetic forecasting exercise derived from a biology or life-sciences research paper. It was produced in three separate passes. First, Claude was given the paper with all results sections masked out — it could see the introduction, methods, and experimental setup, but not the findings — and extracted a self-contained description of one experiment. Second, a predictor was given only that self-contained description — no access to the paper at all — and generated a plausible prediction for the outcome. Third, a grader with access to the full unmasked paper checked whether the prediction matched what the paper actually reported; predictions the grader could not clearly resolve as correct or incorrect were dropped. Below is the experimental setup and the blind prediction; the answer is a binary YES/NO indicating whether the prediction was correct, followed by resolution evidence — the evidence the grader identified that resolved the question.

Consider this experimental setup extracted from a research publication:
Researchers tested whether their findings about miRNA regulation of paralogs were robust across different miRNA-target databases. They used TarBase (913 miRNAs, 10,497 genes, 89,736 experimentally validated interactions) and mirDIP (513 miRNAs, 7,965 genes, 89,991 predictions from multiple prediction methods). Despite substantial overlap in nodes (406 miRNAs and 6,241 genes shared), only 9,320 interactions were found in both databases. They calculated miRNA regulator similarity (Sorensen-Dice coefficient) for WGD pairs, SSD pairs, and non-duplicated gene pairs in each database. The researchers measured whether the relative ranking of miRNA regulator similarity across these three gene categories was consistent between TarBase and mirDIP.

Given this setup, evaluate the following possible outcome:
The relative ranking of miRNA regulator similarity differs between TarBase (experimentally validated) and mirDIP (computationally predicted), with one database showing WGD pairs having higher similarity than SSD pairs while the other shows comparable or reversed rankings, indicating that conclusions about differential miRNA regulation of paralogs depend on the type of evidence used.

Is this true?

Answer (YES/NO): NO